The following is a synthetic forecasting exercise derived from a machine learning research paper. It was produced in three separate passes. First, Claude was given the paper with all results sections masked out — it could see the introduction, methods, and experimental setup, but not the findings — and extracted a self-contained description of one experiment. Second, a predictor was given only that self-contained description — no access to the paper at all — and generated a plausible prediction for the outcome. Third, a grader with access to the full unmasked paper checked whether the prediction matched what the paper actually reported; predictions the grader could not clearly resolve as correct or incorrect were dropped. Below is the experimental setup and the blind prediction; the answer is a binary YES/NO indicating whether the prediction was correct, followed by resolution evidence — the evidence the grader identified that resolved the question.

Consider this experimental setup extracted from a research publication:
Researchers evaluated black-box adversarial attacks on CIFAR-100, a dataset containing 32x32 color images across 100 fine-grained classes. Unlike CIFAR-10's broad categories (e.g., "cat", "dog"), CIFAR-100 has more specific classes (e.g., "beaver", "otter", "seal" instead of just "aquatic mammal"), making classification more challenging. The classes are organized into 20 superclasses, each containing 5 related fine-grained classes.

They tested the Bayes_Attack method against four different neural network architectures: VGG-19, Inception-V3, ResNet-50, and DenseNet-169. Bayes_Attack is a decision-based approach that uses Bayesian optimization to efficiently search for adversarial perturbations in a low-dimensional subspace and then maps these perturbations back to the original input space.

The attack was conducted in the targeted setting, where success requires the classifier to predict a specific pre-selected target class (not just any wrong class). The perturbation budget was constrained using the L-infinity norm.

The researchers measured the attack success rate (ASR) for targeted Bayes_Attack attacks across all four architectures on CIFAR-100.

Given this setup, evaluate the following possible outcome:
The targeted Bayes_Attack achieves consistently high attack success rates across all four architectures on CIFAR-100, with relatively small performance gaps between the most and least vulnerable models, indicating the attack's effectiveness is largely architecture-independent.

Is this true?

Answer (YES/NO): NO